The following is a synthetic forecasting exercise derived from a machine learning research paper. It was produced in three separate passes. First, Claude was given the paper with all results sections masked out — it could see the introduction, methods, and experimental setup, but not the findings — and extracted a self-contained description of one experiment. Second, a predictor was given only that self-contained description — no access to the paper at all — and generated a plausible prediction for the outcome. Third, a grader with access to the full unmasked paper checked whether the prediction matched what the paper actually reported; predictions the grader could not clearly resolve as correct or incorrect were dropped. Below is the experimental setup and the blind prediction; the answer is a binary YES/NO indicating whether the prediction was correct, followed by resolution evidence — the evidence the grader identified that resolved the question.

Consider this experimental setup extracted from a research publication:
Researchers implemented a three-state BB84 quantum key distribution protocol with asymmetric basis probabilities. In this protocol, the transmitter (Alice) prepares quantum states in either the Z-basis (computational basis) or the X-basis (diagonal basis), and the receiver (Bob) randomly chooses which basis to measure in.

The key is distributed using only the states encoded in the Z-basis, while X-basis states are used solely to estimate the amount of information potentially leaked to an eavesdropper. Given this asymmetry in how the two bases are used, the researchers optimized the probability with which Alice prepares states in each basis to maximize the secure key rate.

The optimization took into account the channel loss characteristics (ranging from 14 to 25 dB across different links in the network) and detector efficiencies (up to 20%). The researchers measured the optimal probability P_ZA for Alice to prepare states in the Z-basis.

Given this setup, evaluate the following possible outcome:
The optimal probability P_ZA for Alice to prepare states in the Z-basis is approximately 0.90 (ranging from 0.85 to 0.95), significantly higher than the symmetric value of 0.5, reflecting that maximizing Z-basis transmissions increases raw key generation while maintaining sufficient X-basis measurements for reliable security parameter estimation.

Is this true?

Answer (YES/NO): YES